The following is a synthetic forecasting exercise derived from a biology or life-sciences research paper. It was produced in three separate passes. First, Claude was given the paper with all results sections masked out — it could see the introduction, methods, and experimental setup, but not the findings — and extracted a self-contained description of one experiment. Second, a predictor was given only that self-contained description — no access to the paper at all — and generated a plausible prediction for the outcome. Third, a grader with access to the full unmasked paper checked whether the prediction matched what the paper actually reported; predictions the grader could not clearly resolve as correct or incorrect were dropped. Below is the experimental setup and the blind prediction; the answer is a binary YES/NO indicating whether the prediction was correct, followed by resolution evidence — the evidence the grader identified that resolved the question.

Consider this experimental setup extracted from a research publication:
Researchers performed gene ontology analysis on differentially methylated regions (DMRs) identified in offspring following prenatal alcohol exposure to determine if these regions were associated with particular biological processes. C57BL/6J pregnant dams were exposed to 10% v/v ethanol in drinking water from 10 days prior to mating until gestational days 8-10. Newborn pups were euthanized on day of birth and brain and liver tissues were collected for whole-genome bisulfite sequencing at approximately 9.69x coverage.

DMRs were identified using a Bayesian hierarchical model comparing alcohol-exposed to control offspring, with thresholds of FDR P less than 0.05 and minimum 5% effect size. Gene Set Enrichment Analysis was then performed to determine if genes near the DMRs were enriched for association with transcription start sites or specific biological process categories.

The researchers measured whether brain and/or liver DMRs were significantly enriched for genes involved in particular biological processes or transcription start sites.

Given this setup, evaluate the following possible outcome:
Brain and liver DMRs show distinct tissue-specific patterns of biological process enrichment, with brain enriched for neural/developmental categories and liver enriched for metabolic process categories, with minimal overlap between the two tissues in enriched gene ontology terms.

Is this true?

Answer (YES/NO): NO